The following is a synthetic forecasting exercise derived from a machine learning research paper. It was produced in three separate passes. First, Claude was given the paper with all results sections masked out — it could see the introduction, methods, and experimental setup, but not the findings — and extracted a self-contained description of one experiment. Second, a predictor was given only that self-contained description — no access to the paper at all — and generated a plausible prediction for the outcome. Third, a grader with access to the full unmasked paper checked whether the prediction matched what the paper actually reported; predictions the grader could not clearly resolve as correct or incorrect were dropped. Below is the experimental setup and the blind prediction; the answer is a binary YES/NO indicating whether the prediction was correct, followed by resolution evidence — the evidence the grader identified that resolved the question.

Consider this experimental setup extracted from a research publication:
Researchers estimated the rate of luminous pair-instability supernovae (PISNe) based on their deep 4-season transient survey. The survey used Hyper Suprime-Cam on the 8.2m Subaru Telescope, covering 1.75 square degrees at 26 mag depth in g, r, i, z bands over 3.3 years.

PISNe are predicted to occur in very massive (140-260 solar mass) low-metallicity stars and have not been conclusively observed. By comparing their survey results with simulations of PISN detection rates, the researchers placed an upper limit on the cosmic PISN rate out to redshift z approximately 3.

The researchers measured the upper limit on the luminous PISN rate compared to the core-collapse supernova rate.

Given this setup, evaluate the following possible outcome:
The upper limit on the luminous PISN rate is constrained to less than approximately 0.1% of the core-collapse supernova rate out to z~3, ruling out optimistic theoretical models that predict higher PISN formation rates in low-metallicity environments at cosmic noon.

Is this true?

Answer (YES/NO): NO